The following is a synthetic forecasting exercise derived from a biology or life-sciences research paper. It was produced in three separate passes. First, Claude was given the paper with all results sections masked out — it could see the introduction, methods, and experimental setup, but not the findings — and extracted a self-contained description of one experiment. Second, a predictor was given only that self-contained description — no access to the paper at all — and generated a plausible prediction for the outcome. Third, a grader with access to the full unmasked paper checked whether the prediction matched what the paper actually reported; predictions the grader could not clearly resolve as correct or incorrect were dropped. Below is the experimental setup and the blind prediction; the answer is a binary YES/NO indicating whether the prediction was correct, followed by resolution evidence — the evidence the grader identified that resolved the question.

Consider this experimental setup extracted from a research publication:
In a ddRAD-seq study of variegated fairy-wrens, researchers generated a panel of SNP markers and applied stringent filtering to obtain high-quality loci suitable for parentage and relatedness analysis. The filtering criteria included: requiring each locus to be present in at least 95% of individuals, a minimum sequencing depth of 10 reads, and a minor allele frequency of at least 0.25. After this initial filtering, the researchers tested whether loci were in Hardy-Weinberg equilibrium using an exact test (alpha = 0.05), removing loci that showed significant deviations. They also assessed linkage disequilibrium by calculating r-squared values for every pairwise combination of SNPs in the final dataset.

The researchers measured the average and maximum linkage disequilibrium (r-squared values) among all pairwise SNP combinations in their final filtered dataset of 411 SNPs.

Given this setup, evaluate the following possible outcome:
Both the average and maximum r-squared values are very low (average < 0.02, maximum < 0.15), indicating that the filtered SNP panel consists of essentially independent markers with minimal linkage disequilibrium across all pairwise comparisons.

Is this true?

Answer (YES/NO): NO